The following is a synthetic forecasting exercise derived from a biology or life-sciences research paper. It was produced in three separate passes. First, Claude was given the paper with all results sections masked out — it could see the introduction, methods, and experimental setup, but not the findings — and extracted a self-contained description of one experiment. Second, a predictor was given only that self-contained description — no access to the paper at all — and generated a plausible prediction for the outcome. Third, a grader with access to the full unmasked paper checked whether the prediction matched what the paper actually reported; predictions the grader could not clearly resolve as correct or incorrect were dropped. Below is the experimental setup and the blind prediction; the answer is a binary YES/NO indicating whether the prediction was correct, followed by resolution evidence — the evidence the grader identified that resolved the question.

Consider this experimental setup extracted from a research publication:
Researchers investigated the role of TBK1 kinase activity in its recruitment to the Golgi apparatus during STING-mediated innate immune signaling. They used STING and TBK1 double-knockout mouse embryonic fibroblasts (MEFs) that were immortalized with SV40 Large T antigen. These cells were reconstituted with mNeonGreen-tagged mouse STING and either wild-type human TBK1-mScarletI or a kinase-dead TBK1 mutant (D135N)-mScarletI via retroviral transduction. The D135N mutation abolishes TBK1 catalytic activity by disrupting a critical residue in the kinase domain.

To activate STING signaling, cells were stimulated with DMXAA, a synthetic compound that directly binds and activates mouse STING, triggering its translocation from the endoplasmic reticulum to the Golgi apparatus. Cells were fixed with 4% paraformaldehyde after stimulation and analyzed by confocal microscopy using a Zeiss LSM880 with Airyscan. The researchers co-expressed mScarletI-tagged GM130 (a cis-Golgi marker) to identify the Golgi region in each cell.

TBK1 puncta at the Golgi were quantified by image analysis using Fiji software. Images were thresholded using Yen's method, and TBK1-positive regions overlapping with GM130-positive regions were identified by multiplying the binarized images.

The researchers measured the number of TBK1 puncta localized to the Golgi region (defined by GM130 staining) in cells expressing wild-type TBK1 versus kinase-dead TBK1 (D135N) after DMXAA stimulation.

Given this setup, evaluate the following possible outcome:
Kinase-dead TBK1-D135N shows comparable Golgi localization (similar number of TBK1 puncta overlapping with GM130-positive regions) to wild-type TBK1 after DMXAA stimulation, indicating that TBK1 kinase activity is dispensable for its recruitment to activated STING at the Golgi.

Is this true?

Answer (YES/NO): YES